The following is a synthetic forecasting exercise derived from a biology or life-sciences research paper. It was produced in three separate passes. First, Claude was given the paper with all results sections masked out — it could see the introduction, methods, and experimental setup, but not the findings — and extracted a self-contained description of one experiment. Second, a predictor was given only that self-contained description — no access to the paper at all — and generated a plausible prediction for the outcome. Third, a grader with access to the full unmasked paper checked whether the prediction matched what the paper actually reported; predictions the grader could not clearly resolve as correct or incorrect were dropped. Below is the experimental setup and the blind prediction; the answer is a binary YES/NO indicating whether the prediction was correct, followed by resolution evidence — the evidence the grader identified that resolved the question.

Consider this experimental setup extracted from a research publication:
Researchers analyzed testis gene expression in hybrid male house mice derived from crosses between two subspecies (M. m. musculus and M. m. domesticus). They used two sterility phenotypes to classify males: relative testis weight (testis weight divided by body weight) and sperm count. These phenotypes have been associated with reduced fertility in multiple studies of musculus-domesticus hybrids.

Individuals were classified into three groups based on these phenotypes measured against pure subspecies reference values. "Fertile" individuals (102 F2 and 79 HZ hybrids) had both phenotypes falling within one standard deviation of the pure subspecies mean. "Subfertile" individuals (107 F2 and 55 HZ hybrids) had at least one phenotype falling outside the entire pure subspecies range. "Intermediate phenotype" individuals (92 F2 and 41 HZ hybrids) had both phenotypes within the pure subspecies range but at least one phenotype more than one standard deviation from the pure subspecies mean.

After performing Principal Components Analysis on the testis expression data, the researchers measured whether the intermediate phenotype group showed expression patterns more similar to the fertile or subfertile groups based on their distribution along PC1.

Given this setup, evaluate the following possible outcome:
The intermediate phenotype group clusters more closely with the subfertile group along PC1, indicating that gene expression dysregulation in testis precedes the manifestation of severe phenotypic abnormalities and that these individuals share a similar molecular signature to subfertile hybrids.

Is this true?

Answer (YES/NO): NO